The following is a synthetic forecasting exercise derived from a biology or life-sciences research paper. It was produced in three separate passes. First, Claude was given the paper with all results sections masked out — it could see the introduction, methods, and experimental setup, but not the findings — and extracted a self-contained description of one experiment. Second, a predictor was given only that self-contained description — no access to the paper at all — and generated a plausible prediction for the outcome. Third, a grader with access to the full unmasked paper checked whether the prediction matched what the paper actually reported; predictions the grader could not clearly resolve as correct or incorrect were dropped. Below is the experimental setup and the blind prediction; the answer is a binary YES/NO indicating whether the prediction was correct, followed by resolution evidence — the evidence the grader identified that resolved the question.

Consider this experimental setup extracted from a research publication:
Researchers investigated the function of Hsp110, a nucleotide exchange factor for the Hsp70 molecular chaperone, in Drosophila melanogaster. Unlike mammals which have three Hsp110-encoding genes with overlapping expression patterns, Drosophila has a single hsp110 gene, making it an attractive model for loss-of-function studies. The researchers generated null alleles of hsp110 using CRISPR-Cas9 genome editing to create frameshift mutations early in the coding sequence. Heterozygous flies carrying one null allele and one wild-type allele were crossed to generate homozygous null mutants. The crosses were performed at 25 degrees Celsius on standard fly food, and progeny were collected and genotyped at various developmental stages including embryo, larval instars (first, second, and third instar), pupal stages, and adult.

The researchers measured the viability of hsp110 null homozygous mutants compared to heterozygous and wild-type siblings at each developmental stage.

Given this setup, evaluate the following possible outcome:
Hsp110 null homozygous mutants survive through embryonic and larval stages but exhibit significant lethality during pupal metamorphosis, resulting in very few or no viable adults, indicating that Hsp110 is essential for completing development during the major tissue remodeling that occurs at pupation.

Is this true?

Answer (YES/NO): NO